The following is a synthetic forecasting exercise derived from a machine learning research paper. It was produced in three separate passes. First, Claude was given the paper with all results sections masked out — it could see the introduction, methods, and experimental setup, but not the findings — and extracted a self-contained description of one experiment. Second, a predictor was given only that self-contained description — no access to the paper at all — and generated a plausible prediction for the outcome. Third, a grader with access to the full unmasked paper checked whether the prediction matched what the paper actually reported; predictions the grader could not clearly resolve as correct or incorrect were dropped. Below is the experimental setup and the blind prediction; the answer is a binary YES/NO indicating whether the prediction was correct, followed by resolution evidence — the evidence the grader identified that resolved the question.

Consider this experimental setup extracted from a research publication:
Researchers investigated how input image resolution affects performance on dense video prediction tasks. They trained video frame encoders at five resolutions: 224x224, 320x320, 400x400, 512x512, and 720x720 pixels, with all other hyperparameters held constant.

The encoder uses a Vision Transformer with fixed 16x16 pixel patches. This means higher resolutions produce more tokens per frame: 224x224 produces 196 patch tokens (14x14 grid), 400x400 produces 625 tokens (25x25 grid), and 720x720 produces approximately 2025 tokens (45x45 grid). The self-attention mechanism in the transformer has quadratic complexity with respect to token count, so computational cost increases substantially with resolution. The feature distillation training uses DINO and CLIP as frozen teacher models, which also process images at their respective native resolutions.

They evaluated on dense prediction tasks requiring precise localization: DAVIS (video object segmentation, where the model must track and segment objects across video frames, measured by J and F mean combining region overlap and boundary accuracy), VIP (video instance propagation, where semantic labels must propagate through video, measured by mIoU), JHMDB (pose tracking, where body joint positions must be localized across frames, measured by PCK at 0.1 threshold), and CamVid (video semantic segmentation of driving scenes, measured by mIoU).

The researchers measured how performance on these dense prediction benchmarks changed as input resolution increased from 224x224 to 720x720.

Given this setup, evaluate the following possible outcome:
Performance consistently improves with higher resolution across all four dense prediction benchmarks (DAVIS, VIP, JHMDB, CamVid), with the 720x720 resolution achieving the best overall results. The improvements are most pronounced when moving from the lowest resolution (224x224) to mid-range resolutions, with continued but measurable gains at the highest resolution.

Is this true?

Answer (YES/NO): NO